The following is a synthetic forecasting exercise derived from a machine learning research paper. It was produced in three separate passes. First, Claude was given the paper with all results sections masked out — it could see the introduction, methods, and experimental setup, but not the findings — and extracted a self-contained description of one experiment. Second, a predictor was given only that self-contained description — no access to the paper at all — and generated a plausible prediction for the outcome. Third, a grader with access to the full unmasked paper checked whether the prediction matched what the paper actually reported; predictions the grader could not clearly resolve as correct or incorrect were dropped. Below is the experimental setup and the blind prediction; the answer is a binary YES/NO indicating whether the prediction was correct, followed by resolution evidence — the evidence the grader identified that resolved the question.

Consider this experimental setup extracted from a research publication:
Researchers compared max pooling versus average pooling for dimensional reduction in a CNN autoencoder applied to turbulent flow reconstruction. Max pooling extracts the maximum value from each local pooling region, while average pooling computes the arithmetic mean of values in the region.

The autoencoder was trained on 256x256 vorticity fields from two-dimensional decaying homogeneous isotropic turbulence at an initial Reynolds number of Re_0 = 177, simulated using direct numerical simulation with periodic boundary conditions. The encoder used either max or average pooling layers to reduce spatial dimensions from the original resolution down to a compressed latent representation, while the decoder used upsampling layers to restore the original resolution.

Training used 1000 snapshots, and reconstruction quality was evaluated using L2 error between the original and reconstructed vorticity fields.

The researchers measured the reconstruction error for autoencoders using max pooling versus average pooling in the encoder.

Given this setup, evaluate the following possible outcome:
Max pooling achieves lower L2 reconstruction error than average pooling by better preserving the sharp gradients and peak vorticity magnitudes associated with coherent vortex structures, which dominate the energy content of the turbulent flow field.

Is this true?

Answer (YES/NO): NO